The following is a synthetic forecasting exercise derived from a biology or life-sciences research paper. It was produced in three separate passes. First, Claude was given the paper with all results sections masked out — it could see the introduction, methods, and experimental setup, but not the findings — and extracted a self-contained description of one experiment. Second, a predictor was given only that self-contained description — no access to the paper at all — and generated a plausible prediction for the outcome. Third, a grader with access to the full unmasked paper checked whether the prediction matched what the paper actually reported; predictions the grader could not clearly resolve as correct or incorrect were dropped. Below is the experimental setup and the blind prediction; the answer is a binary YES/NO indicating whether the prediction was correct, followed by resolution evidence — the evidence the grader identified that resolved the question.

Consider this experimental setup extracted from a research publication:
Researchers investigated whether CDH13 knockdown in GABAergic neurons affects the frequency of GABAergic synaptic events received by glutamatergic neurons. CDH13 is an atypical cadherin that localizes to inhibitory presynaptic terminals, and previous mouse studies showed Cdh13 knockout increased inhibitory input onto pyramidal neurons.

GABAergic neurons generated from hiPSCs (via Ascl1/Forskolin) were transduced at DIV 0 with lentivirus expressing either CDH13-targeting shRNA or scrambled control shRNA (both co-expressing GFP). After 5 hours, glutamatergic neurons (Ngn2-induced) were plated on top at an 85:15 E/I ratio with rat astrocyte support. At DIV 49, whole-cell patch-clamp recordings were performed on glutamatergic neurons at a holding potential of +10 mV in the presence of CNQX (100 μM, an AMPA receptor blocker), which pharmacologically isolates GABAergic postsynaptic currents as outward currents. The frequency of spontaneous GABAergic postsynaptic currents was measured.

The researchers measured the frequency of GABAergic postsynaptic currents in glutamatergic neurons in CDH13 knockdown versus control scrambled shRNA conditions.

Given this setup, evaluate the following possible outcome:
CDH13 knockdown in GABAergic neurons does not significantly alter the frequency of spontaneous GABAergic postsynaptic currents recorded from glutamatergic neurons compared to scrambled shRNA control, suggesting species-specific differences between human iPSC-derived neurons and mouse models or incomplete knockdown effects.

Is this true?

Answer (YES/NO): YES